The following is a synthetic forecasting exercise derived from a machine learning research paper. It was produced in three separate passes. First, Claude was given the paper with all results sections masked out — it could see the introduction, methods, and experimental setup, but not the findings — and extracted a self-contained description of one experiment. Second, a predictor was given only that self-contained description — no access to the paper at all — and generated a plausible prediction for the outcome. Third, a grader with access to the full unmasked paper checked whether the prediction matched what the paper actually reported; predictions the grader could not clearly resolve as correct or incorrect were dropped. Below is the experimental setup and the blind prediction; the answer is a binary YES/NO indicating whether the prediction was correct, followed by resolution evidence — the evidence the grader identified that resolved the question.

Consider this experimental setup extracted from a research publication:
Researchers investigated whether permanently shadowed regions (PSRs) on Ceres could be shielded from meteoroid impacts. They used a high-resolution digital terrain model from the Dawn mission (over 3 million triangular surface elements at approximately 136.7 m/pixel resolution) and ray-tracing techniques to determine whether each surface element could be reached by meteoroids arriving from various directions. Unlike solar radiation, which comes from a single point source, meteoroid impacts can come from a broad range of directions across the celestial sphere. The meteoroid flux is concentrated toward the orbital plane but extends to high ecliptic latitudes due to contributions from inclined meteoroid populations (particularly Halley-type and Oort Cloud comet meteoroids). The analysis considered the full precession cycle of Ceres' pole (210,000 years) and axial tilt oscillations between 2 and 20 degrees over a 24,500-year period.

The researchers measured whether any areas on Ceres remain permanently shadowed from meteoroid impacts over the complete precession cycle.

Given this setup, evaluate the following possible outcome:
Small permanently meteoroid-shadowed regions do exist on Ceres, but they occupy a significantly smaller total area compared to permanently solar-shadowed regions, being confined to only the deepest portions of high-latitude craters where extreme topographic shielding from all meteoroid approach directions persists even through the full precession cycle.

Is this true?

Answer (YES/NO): NO